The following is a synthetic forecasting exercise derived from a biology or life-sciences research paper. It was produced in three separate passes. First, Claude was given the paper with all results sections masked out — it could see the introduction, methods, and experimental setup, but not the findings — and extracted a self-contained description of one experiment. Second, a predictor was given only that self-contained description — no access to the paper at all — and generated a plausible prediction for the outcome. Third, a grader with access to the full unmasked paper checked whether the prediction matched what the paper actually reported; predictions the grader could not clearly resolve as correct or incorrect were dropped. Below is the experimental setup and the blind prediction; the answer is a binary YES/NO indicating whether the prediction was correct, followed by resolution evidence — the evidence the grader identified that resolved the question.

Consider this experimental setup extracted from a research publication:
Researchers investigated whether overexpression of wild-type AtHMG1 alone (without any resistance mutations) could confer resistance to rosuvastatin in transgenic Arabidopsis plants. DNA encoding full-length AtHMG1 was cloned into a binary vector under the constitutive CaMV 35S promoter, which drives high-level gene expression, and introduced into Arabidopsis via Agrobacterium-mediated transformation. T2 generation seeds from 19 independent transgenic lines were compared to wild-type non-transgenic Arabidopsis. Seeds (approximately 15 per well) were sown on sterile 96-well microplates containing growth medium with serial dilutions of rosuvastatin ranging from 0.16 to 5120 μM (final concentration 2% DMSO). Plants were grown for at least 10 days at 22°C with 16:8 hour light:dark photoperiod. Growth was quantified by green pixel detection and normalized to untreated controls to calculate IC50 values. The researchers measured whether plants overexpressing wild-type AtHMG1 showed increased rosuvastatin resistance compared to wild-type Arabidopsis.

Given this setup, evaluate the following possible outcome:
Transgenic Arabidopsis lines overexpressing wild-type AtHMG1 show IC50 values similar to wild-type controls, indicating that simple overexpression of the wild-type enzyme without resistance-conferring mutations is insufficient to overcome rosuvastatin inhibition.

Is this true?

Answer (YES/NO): NO